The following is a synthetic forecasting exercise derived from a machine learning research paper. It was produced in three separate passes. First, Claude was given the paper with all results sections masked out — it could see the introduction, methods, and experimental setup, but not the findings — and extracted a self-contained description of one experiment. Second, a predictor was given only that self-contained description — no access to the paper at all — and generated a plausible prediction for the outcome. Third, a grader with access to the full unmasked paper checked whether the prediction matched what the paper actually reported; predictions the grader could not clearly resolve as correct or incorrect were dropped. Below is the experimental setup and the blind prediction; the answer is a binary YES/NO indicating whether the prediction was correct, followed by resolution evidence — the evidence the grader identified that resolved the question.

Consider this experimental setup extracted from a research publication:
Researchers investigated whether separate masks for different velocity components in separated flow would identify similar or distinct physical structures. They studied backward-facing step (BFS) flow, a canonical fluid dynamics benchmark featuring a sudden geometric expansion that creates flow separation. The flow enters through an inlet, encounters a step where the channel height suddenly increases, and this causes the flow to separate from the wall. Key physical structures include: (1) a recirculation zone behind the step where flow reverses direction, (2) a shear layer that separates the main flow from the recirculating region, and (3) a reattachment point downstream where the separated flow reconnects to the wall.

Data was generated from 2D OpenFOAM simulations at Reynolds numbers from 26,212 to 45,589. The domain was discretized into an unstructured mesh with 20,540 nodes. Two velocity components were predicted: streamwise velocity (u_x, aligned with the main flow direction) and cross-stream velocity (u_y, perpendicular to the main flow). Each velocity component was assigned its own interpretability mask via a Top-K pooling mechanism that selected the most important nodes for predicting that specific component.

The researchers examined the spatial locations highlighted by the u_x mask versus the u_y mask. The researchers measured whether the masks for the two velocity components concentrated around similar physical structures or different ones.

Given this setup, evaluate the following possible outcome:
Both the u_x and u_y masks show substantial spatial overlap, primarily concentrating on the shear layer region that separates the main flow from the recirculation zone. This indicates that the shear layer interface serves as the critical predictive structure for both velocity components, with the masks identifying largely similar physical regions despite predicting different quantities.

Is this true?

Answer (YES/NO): NO